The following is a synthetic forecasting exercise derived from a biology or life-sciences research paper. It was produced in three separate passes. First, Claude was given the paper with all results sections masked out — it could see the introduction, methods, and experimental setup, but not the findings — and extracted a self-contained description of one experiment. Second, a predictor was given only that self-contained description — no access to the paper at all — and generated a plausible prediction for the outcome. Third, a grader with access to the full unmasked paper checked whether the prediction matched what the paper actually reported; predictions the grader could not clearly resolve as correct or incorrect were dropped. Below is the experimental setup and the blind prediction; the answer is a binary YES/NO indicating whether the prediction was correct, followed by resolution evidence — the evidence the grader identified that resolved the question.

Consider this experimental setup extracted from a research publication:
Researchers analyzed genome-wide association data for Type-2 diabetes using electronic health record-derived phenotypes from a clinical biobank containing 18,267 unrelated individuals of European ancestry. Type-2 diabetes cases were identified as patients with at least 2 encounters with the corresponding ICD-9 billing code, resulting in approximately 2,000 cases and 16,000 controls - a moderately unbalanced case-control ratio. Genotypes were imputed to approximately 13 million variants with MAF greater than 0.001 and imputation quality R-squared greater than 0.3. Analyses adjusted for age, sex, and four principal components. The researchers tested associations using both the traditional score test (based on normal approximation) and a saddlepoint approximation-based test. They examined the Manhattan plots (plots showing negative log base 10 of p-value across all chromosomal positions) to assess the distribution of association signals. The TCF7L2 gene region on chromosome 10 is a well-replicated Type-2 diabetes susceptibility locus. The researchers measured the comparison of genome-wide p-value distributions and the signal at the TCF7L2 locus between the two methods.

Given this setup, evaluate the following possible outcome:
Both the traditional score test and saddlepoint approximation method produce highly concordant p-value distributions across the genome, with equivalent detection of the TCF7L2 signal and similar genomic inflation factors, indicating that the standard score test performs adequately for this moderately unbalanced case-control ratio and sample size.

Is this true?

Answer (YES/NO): NO